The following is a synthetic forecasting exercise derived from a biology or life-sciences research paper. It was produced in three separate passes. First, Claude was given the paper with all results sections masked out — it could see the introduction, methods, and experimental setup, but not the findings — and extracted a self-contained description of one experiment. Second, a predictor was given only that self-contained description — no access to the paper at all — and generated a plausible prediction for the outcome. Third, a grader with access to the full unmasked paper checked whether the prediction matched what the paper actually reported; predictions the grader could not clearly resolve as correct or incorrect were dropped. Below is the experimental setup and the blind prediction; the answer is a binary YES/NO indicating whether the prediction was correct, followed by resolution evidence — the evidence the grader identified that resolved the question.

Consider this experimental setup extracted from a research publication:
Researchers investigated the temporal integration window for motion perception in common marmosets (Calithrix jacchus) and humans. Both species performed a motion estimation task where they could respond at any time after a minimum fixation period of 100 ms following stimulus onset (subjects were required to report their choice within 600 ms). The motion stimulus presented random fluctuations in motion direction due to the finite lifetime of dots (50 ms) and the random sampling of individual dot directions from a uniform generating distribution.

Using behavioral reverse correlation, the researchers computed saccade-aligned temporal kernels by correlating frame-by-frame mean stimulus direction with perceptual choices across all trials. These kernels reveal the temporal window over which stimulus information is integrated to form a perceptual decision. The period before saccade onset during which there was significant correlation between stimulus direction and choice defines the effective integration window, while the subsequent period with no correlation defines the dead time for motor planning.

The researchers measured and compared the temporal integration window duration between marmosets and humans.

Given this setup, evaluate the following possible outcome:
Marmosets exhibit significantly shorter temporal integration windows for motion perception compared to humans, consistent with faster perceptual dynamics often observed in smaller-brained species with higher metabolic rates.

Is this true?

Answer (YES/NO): NO